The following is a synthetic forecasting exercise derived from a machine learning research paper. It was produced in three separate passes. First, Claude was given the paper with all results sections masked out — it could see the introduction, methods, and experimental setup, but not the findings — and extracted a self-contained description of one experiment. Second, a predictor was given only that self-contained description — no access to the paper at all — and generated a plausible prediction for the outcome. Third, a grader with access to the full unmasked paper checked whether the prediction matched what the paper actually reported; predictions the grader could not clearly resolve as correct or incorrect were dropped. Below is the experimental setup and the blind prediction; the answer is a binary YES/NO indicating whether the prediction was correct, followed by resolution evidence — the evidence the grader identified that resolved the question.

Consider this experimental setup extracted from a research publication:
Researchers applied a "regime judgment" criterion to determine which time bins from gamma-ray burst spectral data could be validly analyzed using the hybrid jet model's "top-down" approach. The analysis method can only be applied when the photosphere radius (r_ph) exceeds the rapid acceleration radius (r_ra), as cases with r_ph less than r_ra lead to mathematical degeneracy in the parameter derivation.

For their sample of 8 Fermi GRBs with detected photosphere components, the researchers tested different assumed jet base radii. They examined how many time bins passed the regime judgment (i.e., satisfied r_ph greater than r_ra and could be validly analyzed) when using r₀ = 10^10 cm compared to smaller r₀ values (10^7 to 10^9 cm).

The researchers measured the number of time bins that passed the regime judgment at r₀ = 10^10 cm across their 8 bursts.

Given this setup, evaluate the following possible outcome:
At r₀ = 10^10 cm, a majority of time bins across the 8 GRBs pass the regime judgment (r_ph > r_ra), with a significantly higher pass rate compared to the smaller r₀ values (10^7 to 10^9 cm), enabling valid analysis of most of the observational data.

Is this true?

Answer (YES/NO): NO